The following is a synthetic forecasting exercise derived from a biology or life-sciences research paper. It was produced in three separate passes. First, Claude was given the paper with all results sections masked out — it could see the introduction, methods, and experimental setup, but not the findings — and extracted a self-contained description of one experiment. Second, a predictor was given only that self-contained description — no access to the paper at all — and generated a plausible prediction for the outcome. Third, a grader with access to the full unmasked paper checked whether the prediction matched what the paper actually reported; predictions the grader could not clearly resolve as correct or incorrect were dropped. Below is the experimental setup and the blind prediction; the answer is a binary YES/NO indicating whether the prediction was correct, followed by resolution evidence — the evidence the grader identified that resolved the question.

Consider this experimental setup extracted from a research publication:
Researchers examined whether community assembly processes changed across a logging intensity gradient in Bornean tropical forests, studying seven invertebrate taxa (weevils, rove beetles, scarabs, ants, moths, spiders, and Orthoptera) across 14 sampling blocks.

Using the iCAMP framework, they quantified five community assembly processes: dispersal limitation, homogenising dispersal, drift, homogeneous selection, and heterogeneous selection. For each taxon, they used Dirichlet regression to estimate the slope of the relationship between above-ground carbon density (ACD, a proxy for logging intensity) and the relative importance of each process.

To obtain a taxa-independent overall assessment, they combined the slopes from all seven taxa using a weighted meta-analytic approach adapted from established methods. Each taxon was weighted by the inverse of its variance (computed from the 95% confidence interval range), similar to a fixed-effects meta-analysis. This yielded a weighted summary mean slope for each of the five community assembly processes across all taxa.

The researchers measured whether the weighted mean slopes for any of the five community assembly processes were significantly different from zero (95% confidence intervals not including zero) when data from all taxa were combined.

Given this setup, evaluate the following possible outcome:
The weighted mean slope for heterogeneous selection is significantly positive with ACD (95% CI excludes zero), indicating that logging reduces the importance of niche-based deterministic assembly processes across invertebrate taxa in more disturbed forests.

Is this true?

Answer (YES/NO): NO